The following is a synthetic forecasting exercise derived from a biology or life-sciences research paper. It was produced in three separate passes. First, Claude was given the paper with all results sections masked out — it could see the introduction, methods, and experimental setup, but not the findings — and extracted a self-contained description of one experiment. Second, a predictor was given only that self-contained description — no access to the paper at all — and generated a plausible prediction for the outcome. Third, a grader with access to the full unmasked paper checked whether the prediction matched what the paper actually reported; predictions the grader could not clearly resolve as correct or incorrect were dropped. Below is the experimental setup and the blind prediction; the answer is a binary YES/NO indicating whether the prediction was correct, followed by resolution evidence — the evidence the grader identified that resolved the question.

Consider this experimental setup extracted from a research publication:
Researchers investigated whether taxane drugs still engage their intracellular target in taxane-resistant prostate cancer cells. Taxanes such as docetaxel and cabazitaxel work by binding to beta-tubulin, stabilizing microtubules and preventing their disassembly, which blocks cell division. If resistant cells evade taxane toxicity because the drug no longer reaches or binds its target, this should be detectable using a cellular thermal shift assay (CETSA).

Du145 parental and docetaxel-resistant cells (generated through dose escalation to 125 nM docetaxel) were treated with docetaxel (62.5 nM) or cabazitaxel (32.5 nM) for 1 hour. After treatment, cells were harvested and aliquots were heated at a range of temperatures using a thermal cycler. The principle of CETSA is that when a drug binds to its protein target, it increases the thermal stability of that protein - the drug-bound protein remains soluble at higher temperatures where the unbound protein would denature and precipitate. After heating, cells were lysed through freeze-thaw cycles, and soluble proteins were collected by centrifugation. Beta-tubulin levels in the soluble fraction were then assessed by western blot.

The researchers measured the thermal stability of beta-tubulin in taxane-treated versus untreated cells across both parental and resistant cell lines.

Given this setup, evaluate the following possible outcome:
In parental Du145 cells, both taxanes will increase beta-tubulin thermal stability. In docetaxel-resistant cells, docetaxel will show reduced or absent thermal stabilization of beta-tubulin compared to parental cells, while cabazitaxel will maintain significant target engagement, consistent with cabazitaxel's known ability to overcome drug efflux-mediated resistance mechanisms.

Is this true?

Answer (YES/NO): NO